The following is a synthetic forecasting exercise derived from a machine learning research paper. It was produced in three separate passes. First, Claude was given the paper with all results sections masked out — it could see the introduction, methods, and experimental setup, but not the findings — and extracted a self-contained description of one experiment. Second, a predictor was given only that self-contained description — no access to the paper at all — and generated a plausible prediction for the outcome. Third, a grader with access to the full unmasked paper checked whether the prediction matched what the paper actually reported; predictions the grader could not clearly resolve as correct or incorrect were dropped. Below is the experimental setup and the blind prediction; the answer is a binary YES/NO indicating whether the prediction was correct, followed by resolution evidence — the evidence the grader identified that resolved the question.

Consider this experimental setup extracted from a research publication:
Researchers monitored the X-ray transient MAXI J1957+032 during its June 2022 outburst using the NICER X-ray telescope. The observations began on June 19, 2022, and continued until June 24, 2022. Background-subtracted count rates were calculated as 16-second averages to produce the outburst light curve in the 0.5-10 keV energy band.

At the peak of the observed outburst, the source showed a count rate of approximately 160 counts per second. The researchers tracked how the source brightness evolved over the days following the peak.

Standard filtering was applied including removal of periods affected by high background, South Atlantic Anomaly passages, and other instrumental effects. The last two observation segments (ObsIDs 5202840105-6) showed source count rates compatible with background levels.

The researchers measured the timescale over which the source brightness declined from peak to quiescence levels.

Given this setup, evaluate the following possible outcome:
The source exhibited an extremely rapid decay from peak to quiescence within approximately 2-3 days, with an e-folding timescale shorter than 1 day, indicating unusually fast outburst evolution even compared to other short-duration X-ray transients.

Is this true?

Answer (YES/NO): NO